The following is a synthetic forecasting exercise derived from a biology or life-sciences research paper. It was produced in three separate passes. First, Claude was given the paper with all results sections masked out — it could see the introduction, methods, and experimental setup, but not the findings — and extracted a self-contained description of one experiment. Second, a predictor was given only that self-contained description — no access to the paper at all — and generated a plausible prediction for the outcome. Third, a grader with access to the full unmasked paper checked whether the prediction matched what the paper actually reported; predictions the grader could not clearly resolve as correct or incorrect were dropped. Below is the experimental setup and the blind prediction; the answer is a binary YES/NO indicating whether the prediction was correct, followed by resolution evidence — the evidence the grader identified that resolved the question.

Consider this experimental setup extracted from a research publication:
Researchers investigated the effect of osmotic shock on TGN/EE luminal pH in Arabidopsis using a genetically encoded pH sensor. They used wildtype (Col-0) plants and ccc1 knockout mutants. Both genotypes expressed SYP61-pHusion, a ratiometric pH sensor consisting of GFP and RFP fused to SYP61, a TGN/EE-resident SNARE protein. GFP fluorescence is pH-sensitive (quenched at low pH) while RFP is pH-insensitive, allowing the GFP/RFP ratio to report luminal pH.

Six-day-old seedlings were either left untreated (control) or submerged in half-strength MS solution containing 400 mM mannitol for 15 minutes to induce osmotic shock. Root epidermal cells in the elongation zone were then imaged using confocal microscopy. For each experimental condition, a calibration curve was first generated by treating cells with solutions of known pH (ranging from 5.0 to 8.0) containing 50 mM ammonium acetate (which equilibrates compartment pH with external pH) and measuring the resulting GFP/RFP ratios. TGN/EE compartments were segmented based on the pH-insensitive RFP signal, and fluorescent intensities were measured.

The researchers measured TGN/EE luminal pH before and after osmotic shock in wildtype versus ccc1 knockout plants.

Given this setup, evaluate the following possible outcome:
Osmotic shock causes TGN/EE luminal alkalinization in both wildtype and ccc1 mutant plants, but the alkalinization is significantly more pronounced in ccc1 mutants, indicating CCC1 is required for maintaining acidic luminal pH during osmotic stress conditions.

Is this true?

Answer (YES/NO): NO